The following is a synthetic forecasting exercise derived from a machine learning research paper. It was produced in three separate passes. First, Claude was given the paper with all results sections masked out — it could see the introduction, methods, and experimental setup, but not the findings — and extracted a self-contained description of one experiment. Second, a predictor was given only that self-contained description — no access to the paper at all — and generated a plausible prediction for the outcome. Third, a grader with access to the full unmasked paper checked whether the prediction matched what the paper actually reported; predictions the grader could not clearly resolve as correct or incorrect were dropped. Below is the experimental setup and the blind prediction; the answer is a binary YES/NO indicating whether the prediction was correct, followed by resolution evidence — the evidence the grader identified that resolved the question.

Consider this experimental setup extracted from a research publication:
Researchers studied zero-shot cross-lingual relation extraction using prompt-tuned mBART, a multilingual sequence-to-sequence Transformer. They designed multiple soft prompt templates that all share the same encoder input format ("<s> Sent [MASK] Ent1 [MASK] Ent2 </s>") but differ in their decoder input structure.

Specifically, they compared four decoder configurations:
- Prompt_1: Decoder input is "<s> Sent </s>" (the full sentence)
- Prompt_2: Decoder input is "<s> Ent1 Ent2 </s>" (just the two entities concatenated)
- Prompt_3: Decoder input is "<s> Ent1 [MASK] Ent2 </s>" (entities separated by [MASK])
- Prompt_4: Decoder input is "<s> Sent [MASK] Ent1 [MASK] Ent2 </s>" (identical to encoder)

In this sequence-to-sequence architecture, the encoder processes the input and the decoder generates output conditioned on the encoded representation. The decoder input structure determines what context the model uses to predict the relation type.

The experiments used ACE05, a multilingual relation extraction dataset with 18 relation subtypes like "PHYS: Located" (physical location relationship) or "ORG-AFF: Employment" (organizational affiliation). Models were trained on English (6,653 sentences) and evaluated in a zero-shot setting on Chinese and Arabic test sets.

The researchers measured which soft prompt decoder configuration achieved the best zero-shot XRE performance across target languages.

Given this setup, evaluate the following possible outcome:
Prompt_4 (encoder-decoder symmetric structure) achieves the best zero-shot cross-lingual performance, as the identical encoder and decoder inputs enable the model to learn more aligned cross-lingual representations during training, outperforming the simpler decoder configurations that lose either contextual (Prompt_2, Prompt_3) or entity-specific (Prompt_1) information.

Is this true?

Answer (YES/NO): NO